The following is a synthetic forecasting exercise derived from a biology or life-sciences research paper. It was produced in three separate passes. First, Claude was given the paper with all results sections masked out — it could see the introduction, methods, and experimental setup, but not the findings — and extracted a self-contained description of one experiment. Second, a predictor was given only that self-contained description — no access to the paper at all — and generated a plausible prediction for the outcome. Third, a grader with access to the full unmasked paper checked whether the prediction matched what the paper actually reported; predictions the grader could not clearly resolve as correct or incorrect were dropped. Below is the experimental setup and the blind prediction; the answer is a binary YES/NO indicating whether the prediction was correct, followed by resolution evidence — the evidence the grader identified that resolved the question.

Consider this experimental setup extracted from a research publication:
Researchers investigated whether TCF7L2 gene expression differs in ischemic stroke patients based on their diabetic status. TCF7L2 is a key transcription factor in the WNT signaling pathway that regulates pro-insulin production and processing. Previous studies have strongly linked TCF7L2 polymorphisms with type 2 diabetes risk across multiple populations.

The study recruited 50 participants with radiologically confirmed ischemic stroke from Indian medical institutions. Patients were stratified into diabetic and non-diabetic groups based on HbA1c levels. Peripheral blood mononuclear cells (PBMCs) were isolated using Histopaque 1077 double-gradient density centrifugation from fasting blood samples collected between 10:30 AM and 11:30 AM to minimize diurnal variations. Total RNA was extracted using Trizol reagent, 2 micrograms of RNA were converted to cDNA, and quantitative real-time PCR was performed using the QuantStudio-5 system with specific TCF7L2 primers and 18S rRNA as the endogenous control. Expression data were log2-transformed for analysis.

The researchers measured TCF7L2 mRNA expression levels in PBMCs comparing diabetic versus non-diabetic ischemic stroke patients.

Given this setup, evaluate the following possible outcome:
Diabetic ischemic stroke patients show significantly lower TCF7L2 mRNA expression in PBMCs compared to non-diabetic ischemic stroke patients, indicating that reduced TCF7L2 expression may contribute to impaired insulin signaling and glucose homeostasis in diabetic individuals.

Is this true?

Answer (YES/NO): NO